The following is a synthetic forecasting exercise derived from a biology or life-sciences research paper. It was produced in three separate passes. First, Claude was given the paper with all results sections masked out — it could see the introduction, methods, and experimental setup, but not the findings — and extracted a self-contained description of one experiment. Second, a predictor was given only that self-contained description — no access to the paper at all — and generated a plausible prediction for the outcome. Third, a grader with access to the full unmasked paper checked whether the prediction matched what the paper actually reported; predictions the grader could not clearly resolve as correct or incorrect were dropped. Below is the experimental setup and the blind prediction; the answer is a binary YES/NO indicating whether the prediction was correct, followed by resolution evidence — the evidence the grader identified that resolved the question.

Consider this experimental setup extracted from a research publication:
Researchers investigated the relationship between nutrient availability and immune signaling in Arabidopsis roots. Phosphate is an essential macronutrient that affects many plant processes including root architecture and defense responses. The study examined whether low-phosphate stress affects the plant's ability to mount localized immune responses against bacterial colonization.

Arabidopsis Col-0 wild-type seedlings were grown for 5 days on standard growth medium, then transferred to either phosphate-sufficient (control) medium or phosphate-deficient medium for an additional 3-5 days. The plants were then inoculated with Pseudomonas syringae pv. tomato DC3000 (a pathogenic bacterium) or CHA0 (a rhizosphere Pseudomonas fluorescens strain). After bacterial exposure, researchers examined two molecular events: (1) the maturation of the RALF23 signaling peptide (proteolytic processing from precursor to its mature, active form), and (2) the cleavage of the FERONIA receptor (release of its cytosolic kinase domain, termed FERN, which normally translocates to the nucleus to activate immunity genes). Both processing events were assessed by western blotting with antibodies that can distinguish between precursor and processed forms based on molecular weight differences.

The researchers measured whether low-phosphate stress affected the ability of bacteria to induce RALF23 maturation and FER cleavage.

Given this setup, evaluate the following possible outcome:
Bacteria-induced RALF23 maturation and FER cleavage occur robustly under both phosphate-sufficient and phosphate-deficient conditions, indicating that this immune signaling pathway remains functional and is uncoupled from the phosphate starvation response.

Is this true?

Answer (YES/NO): NO